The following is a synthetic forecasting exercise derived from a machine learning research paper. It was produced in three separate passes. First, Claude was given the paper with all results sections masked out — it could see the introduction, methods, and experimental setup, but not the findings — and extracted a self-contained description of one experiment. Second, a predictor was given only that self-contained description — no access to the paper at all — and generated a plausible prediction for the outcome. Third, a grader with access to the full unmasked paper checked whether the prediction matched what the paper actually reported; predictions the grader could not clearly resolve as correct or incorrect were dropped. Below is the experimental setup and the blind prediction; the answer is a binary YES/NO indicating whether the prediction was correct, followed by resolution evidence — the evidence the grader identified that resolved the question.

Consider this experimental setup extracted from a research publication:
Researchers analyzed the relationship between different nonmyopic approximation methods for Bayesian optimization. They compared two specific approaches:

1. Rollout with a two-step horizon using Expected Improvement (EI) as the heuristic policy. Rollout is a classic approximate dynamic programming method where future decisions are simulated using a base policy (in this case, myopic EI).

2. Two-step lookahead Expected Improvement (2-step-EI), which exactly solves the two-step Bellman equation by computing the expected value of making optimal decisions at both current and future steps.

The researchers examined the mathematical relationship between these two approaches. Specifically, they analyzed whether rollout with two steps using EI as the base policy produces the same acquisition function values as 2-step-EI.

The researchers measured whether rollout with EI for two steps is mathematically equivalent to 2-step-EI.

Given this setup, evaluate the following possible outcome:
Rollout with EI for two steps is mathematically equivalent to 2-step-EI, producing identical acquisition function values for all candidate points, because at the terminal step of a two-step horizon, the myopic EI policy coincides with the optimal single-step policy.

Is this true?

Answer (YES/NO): YES